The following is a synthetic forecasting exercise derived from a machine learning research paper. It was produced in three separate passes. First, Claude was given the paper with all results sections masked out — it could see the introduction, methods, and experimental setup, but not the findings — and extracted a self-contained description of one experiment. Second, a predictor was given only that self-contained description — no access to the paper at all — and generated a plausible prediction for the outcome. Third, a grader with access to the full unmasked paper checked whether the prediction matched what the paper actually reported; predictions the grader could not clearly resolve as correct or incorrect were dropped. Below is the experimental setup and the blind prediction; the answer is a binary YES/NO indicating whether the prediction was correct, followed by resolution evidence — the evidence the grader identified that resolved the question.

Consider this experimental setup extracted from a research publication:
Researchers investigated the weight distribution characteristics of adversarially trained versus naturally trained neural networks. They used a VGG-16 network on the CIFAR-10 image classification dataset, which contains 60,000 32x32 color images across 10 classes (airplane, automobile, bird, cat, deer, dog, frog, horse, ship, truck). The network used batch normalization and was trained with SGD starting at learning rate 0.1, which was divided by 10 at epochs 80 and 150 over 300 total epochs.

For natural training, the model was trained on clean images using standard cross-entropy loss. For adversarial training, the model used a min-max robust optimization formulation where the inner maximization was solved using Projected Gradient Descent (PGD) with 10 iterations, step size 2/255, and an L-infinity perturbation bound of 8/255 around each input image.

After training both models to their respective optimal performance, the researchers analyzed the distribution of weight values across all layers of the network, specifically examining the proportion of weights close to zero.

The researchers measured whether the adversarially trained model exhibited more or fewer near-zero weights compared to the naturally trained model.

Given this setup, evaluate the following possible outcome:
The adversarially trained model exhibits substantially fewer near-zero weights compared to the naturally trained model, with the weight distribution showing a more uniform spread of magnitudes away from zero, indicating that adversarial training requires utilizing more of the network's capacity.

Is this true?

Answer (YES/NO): YES